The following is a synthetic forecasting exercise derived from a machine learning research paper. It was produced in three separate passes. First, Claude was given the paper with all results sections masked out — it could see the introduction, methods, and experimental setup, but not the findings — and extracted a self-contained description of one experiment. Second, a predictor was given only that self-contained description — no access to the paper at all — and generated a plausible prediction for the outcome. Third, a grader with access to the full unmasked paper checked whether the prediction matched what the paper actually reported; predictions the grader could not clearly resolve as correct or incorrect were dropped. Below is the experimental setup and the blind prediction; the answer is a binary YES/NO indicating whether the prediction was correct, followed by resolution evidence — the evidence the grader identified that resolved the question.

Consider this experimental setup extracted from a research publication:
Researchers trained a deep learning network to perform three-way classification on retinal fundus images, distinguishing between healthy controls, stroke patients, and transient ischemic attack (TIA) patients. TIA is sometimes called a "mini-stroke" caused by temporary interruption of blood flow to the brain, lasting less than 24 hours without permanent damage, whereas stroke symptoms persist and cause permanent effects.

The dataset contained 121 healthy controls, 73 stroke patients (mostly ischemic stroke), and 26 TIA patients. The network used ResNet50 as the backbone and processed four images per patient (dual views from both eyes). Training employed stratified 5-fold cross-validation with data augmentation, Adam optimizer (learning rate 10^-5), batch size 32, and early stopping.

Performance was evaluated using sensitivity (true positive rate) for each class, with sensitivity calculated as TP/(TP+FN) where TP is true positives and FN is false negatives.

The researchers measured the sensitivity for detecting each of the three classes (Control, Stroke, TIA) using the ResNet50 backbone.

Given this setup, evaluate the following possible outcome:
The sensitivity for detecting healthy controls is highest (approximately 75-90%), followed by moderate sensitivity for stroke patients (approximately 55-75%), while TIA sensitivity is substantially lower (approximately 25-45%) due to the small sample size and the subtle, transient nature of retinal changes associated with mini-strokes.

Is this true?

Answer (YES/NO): NO